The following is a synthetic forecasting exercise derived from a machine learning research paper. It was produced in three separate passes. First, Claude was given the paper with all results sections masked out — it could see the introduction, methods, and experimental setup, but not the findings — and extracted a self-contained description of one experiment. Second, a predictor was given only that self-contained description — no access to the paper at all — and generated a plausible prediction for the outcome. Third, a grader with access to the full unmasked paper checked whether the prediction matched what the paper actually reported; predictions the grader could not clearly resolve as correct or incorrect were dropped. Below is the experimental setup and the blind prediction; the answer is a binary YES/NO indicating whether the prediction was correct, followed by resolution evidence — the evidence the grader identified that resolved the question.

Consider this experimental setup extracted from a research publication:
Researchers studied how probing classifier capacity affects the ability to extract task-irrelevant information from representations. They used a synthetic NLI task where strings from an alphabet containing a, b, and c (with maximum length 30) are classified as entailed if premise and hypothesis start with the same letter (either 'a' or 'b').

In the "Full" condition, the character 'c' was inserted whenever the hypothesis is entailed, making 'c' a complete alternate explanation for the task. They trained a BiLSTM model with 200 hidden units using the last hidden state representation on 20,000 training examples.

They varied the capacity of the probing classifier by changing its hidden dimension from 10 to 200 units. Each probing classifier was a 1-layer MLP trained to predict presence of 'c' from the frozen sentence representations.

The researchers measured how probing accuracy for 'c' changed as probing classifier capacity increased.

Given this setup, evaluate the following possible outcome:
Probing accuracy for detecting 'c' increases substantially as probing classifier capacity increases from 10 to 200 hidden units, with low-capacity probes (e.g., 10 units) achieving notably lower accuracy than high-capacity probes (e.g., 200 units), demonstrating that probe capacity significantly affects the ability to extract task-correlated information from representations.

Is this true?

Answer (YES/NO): NO